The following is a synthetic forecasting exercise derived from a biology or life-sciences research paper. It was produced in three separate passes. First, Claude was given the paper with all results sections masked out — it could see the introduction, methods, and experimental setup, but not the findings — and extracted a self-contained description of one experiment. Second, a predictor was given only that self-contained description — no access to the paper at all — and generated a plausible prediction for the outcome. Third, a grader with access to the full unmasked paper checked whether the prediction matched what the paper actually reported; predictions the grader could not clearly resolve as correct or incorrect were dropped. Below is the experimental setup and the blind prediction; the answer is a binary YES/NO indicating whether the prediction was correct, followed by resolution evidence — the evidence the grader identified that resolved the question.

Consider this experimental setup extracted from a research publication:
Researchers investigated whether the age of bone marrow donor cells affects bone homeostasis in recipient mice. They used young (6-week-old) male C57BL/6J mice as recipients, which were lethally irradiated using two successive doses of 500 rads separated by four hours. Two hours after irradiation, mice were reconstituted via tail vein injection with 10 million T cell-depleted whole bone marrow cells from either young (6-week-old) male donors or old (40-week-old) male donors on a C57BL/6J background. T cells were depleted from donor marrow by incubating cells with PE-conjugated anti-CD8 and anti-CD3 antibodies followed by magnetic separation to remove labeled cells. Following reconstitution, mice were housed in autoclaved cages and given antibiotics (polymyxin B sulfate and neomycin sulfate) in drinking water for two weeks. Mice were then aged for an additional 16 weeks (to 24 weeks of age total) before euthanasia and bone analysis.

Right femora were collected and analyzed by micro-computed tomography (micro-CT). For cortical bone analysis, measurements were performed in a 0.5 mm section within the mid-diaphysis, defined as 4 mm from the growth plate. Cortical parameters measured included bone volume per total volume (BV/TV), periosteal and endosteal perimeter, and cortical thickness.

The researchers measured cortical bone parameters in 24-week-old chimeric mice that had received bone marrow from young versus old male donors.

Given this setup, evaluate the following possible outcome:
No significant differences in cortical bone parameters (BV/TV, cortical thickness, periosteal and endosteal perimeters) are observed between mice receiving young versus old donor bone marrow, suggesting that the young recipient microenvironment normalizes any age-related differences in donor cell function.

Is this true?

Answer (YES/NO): NO